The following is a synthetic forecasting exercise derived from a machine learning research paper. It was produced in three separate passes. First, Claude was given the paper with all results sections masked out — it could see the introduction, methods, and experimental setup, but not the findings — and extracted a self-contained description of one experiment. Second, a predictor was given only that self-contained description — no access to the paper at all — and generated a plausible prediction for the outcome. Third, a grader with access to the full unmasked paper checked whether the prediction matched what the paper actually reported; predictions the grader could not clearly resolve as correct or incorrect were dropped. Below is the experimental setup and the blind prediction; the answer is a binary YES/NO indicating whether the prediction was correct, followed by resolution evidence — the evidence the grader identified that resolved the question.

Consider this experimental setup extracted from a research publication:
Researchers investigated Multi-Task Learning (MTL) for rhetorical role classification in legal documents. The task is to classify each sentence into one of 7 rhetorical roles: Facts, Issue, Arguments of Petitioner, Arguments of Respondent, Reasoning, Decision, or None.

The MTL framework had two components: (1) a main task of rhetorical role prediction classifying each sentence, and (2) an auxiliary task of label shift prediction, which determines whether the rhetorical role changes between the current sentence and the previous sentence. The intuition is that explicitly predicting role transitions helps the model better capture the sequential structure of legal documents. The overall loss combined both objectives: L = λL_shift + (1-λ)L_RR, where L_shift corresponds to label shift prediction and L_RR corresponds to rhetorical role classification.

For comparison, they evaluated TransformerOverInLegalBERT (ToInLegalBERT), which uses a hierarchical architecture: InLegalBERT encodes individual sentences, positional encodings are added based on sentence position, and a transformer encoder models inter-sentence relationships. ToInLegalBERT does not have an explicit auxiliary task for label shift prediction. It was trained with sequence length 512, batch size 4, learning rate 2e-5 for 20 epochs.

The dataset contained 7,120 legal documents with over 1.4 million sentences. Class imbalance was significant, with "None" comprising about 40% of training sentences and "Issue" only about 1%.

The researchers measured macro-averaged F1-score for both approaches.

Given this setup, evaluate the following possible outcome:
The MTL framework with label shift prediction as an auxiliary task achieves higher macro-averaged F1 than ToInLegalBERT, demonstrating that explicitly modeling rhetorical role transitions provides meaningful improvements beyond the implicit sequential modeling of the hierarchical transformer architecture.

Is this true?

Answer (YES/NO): NO